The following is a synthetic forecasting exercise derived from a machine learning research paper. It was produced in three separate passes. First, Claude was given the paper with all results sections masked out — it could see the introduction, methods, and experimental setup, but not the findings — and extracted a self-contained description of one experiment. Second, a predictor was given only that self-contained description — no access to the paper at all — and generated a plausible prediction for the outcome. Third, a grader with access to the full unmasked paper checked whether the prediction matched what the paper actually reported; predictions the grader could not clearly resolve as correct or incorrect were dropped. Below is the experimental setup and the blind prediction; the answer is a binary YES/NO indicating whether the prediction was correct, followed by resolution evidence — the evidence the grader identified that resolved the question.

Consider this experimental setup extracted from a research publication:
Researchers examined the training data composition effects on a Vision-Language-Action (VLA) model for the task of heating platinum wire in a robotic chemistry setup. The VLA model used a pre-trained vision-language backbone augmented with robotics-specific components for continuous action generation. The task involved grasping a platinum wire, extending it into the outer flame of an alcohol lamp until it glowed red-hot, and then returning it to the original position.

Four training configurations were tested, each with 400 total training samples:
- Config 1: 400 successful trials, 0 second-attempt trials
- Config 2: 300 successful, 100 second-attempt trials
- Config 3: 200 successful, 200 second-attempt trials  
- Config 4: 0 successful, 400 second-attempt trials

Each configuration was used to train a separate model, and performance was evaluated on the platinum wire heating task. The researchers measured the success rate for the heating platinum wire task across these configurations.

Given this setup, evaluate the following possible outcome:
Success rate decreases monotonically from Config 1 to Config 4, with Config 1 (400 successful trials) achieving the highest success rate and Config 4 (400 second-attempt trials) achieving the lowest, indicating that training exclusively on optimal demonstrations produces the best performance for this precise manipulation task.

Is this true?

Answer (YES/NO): NO